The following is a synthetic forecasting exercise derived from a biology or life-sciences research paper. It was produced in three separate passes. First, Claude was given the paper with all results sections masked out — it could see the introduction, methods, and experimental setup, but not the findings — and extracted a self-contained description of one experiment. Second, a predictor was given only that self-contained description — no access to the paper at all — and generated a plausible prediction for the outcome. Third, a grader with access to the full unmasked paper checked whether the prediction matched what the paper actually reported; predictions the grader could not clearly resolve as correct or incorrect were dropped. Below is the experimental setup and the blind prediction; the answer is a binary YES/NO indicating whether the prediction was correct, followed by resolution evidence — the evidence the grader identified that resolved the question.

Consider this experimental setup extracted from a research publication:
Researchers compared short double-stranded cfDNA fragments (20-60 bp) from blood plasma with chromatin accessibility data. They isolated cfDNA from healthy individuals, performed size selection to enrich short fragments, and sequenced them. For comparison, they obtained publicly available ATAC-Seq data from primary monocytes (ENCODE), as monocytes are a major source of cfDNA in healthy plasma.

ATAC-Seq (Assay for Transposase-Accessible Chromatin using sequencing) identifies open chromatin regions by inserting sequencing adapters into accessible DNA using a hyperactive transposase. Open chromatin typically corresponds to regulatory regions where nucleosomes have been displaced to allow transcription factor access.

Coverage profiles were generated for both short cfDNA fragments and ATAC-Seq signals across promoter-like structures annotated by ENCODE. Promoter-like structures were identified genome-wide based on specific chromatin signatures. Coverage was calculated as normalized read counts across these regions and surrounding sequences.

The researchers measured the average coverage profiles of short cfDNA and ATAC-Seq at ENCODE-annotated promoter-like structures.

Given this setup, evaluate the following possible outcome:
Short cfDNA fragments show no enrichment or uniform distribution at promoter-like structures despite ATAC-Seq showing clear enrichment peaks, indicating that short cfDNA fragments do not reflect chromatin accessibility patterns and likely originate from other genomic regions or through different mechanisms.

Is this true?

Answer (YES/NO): NO